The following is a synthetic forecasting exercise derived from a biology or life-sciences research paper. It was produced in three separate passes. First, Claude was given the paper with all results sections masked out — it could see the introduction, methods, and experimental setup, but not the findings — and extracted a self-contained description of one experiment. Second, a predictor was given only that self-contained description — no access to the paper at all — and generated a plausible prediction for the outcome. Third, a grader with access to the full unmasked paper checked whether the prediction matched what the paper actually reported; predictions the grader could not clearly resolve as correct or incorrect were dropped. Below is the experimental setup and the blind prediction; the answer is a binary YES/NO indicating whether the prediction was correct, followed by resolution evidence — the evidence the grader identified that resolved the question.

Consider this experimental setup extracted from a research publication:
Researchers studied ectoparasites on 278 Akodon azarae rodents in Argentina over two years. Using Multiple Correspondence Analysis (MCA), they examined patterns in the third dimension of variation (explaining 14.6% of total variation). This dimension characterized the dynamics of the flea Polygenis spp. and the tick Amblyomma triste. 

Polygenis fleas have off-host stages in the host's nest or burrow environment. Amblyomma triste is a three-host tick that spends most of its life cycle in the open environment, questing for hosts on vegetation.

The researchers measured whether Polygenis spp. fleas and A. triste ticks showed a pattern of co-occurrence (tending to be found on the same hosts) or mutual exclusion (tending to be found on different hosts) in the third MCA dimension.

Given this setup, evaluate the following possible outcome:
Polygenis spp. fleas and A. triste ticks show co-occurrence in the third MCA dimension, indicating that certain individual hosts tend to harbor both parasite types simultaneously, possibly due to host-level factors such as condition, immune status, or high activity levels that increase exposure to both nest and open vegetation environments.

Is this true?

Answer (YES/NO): YES